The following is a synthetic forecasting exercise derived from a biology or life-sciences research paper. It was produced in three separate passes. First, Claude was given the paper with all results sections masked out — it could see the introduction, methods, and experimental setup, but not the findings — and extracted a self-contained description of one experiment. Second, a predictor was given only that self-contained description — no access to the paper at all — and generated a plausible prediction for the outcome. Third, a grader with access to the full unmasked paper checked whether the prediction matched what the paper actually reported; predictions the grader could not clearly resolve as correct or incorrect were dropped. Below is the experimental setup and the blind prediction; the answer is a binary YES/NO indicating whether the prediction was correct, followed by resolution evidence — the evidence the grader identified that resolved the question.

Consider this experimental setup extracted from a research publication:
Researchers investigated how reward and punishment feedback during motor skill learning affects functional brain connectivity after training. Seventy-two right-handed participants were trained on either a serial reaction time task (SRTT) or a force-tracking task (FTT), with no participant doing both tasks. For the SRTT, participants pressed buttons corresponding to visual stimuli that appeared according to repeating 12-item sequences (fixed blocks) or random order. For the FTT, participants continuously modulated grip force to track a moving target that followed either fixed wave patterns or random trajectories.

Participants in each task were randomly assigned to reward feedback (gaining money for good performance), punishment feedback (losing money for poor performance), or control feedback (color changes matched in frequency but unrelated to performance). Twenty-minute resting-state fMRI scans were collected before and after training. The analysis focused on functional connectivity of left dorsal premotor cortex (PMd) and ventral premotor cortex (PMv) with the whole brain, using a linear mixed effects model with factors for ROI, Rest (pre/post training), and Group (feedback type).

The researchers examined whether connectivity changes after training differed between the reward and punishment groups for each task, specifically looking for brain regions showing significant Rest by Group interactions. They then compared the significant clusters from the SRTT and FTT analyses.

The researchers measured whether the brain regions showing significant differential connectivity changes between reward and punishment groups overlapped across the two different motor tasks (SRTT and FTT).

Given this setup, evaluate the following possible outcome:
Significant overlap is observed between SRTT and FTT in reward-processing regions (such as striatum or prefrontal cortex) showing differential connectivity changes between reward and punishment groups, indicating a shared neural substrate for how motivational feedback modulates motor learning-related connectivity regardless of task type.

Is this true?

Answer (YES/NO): NO